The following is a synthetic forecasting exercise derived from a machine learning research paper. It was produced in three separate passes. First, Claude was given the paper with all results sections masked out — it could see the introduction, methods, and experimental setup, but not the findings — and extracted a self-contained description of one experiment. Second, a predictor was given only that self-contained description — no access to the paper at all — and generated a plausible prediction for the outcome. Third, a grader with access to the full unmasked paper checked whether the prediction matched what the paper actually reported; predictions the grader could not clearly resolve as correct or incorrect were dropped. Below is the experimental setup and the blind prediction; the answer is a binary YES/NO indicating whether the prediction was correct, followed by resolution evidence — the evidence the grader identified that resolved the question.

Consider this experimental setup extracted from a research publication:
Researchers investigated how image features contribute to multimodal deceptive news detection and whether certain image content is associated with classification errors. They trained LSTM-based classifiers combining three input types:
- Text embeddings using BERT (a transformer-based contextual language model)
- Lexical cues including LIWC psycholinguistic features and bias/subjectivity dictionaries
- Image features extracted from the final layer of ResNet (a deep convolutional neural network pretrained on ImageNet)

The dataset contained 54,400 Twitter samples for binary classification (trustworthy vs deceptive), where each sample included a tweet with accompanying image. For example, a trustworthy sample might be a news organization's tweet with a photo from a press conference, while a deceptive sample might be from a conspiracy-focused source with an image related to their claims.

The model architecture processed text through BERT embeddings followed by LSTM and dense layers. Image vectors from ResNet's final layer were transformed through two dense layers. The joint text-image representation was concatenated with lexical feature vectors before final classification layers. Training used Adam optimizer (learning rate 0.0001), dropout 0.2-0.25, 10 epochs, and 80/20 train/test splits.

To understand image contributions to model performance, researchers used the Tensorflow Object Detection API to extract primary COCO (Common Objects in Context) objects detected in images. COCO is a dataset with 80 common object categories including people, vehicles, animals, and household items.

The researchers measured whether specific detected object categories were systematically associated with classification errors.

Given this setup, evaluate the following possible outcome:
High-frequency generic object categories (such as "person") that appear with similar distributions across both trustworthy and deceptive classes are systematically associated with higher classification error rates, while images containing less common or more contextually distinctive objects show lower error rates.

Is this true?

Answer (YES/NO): NO